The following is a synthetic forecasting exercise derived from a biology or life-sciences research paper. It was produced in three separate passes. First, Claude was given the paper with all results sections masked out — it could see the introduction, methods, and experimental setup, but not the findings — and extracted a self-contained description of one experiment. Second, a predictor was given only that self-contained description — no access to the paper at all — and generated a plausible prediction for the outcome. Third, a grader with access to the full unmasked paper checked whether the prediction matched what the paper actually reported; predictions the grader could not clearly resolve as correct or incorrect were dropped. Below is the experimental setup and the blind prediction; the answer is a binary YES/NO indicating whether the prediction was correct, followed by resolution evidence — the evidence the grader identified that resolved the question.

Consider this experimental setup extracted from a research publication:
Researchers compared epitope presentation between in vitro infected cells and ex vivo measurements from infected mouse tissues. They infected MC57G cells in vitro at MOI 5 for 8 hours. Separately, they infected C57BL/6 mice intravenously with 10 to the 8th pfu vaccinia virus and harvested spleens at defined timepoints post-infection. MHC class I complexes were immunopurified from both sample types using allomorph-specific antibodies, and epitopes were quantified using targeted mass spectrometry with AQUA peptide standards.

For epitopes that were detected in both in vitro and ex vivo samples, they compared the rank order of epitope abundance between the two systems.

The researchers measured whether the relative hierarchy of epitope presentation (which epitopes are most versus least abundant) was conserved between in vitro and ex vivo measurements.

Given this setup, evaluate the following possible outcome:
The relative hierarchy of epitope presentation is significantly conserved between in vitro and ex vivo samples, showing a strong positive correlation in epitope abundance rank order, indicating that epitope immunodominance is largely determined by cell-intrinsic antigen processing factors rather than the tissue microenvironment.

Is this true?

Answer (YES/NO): YES